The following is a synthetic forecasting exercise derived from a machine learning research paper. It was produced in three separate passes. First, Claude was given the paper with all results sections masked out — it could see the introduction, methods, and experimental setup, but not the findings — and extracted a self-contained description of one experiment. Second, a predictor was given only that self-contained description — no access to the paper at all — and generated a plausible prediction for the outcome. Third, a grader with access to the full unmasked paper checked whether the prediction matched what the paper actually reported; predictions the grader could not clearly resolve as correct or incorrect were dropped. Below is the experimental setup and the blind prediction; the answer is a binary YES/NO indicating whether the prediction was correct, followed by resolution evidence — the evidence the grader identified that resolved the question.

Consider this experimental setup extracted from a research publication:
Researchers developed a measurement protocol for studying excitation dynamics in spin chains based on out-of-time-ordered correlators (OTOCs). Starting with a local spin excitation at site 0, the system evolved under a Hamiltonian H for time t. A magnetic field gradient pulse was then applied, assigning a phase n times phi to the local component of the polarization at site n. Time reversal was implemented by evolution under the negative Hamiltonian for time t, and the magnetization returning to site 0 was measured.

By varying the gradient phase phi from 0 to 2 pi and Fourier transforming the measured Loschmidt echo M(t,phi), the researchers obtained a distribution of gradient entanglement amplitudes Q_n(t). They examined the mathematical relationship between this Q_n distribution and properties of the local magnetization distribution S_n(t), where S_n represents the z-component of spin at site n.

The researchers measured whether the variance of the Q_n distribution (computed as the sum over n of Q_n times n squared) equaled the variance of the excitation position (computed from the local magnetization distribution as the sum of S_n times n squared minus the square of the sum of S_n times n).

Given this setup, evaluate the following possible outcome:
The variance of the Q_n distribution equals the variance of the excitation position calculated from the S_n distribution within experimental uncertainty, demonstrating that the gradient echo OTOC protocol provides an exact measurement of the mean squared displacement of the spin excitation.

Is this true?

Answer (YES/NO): YES